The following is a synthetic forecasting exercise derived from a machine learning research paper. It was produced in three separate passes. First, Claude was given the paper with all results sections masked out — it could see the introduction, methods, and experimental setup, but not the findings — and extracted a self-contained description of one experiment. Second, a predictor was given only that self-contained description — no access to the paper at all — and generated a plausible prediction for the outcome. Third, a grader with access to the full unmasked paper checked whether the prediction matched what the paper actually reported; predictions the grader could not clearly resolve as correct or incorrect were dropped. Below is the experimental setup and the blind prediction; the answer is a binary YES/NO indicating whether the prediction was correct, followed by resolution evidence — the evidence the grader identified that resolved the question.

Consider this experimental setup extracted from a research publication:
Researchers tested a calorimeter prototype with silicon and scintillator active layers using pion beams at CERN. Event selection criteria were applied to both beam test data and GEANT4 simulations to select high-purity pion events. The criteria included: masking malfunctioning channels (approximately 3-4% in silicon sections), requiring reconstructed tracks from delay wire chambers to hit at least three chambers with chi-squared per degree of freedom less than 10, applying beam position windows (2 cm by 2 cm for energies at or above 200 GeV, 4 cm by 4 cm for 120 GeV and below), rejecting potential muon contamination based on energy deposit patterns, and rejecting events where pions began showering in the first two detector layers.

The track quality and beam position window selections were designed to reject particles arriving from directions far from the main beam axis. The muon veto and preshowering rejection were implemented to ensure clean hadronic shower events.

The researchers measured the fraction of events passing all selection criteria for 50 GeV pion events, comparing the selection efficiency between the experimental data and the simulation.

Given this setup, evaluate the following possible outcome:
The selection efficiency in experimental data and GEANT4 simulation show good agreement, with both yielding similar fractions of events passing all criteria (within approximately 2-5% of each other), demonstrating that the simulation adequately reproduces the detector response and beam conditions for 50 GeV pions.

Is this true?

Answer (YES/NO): NO